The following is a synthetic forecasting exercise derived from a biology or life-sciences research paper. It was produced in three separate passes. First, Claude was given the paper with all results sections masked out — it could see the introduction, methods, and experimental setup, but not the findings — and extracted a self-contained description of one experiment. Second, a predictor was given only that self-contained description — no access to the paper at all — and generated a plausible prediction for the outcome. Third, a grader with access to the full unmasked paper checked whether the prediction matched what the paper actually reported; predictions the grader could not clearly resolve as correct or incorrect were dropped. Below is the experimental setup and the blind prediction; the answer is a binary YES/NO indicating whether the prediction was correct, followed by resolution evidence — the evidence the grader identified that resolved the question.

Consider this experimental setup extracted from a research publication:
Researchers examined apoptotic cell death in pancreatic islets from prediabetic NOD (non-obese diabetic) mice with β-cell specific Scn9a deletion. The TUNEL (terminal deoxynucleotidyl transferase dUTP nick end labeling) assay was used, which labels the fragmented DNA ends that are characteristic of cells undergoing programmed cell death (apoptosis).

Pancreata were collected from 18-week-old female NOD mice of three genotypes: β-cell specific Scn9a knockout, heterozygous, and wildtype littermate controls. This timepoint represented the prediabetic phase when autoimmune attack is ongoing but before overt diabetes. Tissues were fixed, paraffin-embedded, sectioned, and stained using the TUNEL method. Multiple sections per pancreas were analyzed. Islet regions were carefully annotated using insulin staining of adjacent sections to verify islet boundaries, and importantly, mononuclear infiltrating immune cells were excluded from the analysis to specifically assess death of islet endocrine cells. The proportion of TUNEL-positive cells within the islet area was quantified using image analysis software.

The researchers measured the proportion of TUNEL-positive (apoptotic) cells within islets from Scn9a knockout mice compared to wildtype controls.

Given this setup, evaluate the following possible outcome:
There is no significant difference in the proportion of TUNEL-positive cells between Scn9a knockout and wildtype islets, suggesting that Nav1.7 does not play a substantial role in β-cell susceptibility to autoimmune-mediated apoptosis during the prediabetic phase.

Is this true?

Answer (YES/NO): YES